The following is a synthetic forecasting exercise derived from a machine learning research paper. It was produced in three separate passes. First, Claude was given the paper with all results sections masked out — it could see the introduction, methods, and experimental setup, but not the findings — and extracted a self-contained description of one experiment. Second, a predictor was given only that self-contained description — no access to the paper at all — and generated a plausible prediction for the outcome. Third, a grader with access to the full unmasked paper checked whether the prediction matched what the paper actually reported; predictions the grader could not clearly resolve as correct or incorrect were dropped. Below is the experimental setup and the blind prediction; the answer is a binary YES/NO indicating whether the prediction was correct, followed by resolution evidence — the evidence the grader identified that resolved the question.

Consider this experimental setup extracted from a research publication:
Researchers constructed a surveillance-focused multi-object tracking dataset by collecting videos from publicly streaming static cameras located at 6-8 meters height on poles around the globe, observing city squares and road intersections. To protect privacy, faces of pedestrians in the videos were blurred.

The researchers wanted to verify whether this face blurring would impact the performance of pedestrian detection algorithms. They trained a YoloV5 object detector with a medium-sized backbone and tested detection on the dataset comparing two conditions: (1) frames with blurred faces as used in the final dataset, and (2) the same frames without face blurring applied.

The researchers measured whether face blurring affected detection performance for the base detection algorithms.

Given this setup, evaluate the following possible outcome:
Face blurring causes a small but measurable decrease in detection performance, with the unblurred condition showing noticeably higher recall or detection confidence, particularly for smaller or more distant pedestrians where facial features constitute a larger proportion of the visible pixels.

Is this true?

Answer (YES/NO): NO